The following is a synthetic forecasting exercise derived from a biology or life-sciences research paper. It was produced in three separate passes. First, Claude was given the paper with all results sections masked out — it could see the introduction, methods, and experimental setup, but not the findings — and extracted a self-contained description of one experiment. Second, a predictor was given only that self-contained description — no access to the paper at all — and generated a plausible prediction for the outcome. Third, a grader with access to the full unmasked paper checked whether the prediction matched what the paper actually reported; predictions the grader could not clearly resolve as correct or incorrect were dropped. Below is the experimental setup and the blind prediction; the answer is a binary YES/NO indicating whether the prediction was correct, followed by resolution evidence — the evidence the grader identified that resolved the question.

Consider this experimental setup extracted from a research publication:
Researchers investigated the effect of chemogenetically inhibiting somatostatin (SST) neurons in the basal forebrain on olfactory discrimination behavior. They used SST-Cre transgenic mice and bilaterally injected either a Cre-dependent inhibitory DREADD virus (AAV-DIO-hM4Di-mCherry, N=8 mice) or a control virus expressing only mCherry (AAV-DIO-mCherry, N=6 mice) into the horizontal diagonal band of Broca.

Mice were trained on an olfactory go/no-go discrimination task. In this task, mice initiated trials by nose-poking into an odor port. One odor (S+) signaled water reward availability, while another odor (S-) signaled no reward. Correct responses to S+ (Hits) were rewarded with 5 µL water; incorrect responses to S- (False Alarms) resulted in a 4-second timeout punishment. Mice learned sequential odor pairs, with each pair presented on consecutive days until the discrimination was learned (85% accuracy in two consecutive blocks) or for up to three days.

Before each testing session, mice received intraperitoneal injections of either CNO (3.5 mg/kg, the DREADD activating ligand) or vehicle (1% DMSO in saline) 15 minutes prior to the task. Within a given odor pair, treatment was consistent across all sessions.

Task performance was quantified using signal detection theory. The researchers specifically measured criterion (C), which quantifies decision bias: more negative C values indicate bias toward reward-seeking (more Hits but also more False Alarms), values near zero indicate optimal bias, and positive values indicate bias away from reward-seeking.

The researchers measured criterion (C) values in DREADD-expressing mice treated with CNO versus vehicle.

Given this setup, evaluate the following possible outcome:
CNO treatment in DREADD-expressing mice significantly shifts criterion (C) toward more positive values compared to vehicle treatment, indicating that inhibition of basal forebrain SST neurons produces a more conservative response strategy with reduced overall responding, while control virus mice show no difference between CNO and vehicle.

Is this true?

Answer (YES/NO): NO